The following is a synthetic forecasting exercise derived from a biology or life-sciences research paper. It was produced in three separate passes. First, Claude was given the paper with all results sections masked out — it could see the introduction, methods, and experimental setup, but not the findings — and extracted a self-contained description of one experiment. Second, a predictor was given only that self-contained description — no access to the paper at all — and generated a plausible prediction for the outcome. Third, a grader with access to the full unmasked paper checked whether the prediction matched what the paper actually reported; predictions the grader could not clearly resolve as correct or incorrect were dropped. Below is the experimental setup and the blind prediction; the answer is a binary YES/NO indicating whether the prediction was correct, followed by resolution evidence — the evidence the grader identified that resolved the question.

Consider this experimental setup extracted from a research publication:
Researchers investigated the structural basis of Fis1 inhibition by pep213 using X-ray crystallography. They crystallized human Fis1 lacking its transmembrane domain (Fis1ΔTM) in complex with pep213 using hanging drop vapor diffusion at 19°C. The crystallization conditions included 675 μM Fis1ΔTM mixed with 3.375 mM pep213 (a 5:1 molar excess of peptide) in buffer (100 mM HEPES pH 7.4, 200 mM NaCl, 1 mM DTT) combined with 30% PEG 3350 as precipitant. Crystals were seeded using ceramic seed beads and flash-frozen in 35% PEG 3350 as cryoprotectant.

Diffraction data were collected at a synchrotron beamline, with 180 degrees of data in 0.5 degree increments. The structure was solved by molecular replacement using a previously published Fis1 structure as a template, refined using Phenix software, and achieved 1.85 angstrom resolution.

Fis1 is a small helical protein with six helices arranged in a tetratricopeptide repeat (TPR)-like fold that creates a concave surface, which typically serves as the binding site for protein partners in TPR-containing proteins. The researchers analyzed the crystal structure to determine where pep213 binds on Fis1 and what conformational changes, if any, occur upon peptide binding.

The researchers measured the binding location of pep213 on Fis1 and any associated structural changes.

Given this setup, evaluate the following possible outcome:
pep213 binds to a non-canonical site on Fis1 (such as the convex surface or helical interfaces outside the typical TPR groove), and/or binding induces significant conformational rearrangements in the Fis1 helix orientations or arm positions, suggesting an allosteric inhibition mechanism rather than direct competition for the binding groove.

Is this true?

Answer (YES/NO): NO